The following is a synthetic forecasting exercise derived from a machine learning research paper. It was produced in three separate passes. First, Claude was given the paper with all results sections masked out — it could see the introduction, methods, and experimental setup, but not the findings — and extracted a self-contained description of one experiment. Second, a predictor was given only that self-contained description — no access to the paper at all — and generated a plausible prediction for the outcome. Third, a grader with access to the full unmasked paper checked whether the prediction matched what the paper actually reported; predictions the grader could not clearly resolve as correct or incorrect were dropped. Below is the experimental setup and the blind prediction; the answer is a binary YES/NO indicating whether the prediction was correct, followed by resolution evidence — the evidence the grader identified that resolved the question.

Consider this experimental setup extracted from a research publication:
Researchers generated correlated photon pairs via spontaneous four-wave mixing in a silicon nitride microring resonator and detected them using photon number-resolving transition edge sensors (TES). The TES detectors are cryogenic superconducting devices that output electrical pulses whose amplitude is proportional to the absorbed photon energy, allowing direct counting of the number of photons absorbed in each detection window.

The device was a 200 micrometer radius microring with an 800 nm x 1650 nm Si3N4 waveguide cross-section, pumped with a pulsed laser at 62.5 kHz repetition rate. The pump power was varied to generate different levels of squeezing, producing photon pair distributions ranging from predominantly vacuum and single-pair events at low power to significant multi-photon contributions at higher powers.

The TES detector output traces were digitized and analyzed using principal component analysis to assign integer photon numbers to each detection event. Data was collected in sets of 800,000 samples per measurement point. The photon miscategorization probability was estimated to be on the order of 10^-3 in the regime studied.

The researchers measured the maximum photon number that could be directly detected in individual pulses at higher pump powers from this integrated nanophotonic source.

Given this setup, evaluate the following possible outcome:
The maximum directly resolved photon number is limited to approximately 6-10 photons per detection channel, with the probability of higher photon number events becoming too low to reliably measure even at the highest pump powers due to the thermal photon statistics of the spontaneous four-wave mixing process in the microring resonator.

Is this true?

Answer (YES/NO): NO